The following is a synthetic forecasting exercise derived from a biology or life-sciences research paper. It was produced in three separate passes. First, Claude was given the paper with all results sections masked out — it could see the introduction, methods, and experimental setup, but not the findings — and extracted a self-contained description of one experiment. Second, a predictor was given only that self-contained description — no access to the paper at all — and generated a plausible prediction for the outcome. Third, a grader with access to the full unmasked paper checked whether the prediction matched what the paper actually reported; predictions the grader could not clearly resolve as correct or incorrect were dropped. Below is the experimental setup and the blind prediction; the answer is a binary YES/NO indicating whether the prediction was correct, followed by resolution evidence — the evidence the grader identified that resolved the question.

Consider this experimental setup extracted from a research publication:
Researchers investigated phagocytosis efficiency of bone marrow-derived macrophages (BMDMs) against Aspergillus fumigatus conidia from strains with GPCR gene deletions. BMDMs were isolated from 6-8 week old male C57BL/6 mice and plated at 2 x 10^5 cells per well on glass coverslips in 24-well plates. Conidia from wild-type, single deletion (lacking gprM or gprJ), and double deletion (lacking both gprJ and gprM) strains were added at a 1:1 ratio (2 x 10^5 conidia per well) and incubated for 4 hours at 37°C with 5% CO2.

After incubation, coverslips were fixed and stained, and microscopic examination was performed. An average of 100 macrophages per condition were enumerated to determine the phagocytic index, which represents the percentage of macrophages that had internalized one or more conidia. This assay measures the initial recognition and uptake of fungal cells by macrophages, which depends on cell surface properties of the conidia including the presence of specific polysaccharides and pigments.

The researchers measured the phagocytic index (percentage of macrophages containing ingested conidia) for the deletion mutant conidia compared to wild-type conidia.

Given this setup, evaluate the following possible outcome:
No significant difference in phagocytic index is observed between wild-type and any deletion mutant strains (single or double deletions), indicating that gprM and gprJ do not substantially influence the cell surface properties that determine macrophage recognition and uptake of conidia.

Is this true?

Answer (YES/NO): NO